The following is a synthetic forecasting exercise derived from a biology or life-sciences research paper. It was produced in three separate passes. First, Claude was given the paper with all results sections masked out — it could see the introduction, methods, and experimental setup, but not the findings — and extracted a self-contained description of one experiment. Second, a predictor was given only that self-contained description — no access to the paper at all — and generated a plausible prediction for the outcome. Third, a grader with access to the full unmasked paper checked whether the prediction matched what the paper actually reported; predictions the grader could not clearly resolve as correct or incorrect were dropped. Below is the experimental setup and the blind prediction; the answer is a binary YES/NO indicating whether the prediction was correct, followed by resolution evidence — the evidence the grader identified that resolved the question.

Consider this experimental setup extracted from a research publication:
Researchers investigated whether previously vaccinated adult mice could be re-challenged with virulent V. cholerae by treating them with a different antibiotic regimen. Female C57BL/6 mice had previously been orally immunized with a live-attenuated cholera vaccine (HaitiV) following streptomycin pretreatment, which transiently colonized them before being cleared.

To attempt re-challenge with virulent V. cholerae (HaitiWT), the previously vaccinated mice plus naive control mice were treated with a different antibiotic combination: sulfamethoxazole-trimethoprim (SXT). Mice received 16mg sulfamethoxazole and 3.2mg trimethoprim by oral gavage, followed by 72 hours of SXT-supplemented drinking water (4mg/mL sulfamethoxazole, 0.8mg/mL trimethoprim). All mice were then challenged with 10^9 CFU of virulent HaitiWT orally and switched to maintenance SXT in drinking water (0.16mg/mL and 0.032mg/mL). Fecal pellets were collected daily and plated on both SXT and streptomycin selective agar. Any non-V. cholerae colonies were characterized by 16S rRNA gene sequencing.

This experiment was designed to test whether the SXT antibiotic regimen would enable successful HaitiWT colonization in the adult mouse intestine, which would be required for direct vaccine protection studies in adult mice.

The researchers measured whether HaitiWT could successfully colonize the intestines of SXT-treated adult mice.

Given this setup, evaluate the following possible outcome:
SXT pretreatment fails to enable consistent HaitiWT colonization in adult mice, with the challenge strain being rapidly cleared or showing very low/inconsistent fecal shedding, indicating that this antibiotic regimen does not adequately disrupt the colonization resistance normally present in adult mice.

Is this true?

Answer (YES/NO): NO